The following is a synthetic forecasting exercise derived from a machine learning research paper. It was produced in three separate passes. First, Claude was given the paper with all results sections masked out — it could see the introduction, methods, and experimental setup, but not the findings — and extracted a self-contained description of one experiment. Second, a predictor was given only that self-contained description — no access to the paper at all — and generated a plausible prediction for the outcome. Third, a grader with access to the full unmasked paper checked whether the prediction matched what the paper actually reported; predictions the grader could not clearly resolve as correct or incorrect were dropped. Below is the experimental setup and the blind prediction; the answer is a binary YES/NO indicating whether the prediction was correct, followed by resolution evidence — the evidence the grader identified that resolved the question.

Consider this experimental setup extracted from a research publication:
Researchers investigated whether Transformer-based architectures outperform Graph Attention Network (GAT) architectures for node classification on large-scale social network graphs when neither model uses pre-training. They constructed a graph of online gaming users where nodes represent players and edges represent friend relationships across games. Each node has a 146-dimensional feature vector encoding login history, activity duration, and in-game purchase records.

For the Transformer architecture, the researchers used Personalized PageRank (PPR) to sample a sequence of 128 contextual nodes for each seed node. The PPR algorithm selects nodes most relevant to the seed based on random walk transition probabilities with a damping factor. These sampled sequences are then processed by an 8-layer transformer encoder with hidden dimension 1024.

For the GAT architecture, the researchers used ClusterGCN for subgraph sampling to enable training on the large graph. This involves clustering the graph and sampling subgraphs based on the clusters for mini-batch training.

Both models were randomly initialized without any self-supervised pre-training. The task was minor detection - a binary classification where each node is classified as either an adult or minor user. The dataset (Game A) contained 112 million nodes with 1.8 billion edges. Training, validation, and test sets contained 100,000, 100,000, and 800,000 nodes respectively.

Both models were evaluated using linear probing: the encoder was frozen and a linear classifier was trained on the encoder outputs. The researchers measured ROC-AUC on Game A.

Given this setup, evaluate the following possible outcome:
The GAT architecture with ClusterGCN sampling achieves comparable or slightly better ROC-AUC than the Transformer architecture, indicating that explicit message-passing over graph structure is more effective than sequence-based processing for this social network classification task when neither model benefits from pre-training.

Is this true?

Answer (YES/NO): NO